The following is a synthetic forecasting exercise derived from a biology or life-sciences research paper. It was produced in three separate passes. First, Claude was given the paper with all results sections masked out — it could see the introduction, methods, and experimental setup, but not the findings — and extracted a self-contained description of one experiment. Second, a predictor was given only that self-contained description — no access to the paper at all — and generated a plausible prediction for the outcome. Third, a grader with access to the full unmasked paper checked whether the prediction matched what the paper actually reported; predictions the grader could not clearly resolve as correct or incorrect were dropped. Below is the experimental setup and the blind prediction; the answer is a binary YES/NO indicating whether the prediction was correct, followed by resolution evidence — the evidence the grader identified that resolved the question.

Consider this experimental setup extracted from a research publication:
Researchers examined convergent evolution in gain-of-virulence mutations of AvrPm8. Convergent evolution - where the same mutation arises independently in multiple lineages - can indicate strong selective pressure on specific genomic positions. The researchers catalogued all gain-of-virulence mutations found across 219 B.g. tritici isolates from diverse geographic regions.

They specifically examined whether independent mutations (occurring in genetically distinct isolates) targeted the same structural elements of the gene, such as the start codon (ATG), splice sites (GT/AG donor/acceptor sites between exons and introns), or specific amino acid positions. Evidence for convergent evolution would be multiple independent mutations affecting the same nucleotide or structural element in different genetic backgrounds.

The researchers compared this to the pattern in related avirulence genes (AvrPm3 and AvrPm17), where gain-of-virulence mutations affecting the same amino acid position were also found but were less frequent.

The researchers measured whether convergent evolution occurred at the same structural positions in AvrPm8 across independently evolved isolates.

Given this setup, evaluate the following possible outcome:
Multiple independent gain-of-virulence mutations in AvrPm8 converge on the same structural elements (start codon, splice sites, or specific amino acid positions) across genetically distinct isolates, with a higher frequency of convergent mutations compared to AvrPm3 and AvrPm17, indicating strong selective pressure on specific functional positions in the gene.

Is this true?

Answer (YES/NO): YES